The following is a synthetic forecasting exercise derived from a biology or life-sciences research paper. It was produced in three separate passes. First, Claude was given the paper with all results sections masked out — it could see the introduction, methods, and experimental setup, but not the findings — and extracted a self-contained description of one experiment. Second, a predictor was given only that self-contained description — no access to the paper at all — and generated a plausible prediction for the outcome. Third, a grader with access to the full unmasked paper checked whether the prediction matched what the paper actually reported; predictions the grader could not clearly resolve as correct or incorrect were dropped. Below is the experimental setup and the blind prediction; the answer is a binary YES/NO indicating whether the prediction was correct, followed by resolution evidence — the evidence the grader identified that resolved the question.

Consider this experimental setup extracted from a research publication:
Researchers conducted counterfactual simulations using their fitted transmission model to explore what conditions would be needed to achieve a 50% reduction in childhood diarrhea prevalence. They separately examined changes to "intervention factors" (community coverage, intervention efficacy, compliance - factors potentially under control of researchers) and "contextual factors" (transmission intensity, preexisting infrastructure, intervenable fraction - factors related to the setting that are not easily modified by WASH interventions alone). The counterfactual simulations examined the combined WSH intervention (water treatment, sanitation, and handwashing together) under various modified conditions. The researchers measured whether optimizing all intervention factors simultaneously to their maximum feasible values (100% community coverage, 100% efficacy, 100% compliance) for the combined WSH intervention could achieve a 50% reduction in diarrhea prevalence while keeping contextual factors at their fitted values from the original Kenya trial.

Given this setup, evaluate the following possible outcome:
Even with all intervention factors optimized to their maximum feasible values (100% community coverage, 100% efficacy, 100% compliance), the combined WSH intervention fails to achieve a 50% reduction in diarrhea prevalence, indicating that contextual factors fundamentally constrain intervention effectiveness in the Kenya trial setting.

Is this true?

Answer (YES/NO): NO